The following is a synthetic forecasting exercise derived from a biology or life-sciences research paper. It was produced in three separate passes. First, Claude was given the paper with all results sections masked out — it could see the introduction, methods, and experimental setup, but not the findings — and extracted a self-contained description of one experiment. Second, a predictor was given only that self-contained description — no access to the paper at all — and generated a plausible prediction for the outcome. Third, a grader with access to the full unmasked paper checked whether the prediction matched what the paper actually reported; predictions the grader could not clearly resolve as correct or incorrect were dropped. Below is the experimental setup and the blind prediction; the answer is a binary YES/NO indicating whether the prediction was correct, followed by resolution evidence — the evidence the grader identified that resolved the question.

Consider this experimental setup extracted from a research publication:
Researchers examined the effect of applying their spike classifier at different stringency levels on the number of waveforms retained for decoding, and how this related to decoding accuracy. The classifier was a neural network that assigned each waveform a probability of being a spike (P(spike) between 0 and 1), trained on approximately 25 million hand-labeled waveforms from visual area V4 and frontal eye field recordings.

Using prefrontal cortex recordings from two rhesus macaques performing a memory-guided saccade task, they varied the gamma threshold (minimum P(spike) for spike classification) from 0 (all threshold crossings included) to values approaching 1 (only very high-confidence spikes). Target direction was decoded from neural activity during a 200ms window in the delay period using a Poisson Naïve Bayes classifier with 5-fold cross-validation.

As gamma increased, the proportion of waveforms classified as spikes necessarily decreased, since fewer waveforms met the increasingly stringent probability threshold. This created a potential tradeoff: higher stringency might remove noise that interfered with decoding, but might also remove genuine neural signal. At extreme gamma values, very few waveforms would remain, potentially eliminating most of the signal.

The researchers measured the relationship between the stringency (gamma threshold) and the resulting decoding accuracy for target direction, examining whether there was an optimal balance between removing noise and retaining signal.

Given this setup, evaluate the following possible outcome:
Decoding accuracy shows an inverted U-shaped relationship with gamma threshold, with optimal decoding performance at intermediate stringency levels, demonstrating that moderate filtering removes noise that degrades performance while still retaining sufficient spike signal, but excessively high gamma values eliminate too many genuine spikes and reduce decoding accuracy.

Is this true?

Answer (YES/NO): NO